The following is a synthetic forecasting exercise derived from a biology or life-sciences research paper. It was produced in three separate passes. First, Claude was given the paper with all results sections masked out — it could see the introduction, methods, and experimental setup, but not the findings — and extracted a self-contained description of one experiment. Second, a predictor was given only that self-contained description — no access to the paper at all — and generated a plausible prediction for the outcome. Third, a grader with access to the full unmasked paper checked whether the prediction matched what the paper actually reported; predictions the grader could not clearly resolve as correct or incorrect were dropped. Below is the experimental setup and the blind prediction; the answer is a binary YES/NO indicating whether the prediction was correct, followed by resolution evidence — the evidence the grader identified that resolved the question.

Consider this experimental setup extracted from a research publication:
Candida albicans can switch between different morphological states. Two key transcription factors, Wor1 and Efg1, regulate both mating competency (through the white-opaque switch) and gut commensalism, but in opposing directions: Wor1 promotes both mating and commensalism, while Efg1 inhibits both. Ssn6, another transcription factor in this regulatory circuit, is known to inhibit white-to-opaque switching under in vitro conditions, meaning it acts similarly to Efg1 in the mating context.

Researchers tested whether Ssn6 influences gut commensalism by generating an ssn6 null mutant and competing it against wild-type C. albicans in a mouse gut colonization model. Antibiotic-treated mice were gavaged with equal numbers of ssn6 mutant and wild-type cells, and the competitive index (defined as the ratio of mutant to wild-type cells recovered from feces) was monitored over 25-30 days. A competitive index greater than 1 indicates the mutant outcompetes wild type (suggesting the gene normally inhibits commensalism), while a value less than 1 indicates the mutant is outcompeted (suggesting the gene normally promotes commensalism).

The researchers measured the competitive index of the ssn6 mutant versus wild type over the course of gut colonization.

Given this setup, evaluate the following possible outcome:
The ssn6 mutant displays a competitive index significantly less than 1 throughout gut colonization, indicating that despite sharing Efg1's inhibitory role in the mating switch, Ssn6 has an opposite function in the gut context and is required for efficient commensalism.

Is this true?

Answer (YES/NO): YES